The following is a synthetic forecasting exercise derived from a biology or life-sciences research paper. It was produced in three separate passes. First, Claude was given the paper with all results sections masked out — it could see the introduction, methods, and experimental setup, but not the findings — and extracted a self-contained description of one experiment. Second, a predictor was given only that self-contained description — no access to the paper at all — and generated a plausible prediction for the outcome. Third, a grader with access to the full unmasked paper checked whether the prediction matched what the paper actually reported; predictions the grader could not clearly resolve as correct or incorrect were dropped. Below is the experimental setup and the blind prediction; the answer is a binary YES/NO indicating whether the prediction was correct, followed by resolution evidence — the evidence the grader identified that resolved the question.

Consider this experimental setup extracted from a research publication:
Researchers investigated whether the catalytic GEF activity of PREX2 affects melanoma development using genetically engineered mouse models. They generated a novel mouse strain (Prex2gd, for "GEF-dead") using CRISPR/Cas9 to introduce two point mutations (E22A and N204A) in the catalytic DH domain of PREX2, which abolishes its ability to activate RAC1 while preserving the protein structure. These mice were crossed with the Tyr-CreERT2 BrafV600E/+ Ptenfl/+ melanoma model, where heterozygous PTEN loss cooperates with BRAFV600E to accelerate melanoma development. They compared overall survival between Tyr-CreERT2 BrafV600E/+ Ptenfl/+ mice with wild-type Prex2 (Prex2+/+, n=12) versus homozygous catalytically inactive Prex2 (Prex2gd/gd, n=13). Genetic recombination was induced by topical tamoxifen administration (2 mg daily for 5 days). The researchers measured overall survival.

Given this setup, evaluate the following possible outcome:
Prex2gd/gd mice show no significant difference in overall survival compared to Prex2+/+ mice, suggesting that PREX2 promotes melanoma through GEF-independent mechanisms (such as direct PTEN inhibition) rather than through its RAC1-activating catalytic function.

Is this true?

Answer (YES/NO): NO